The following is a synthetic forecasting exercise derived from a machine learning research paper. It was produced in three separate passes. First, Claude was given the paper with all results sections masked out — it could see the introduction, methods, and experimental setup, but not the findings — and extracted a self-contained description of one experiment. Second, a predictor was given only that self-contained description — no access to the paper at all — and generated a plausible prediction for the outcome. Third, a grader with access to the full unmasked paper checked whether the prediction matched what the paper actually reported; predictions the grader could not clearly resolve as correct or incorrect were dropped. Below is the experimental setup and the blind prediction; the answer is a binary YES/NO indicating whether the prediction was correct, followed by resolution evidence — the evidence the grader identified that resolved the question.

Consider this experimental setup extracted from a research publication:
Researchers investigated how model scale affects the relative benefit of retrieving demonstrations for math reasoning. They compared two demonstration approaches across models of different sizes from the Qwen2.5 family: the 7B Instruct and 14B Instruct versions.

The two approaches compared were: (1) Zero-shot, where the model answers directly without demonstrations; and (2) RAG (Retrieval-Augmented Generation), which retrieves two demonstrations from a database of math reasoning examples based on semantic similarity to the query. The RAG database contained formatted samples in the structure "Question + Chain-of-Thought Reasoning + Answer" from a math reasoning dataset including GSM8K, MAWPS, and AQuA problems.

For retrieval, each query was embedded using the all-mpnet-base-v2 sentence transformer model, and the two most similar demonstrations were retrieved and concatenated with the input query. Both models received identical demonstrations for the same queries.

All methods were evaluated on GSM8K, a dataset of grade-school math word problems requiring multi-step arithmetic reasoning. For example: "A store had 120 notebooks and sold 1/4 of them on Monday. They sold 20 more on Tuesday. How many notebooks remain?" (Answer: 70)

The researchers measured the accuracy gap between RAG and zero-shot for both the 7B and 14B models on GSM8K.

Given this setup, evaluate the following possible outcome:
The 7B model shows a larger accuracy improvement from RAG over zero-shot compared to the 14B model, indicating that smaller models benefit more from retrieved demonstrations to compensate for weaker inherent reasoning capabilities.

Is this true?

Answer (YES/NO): NO